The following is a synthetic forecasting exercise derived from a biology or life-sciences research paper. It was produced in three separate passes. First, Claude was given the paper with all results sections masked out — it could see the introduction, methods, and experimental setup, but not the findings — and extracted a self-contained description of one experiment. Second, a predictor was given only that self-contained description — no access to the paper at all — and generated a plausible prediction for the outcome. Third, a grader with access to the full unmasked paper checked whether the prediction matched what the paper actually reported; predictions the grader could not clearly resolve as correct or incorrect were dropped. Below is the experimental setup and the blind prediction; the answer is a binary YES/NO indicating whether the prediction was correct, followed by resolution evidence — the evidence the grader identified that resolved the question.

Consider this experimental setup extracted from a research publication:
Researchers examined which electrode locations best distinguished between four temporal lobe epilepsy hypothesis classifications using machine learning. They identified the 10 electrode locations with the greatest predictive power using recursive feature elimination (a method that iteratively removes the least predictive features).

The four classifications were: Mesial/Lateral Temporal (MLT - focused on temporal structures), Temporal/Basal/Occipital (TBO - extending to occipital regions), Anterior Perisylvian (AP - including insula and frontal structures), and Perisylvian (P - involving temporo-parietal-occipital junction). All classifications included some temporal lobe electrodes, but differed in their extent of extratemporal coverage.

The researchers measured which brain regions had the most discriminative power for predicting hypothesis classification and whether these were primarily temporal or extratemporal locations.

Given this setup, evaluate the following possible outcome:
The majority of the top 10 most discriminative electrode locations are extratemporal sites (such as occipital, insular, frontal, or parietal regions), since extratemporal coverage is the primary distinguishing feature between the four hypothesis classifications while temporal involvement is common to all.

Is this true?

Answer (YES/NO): YES